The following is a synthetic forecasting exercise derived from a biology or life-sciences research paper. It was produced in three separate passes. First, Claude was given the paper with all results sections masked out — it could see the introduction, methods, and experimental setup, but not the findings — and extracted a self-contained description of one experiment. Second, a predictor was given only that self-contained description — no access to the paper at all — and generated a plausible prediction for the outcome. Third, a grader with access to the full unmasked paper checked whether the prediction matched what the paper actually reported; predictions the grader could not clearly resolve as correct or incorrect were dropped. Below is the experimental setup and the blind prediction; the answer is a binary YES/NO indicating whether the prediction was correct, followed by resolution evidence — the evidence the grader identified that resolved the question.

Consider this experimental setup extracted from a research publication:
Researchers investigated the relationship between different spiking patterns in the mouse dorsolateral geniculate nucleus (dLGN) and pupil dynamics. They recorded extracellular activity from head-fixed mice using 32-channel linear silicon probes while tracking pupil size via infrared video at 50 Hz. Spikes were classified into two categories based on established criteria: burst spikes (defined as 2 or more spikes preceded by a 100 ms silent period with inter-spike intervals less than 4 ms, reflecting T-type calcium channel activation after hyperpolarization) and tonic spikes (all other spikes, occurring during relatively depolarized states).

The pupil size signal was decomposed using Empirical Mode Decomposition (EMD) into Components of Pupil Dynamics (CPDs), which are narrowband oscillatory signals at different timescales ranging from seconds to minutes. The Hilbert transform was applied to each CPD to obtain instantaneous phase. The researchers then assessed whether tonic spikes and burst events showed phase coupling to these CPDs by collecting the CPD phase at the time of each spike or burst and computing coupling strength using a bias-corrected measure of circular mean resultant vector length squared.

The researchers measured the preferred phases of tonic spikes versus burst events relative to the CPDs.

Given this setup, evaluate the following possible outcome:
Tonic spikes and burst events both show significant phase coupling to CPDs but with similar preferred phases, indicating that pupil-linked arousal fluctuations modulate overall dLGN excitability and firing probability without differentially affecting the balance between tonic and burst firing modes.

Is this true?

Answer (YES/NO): NO